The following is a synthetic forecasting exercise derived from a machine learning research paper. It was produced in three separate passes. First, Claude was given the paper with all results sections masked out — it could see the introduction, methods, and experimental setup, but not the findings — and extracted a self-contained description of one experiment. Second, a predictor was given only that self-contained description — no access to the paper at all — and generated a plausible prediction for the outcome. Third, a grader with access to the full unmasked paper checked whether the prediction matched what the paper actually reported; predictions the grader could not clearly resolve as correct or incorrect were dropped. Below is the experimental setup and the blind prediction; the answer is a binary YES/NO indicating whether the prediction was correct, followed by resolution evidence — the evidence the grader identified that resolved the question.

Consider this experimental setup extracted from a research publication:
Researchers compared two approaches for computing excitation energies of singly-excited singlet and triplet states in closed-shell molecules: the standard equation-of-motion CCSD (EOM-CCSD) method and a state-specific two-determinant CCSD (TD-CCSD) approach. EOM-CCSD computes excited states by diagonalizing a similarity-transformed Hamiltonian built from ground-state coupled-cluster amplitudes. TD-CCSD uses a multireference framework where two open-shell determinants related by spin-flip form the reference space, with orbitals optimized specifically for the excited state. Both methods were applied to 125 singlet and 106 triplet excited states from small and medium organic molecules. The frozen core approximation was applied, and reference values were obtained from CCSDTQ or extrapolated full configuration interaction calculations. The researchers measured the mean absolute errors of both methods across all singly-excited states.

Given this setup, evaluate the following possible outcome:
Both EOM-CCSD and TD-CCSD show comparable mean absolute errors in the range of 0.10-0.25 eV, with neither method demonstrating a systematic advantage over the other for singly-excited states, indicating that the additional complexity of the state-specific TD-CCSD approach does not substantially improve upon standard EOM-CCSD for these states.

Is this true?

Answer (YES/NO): NO